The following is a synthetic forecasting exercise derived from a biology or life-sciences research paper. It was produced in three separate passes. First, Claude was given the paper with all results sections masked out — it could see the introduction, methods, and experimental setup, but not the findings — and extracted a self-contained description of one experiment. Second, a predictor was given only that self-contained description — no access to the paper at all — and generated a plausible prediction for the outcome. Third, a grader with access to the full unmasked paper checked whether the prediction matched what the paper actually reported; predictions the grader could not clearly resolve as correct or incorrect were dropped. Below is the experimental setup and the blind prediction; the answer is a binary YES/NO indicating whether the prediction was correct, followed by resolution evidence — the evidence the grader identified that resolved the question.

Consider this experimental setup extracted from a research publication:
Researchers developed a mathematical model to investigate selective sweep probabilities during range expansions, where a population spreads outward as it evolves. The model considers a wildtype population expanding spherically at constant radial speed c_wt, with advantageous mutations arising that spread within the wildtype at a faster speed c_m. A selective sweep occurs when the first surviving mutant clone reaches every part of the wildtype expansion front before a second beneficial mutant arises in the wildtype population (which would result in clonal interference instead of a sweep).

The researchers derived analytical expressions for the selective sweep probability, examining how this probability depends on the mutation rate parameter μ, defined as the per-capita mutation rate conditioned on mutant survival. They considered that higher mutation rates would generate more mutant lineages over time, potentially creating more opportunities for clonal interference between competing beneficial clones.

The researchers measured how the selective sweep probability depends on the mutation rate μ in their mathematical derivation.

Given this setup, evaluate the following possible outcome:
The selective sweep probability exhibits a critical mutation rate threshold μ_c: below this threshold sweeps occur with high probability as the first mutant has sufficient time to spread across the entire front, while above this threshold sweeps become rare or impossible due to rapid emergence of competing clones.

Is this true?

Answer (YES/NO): NO